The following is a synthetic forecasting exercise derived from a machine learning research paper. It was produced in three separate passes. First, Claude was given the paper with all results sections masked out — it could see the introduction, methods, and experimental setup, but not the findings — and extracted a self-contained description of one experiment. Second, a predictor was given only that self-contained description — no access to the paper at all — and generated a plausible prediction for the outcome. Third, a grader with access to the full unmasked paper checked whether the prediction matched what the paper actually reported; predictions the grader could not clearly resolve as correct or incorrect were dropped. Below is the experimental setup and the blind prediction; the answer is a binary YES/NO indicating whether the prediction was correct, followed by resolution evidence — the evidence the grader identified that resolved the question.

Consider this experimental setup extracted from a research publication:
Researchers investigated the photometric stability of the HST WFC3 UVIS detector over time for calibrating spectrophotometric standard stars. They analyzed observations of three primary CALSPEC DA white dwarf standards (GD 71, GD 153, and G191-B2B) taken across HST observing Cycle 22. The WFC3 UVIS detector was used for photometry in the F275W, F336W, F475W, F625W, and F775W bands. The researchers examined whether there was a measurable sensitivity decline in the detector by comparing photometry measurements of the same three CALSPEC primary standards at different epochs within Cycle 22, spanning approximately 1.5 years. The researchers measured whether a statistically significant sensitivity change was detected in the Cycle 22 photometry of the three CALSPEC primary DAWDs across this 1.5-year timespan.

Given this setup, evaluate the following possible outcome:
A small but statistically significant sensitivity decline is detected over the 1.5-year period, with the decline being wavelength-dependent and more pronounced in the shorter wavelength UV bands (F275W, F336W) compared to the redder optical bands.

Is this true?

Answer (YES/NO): NO